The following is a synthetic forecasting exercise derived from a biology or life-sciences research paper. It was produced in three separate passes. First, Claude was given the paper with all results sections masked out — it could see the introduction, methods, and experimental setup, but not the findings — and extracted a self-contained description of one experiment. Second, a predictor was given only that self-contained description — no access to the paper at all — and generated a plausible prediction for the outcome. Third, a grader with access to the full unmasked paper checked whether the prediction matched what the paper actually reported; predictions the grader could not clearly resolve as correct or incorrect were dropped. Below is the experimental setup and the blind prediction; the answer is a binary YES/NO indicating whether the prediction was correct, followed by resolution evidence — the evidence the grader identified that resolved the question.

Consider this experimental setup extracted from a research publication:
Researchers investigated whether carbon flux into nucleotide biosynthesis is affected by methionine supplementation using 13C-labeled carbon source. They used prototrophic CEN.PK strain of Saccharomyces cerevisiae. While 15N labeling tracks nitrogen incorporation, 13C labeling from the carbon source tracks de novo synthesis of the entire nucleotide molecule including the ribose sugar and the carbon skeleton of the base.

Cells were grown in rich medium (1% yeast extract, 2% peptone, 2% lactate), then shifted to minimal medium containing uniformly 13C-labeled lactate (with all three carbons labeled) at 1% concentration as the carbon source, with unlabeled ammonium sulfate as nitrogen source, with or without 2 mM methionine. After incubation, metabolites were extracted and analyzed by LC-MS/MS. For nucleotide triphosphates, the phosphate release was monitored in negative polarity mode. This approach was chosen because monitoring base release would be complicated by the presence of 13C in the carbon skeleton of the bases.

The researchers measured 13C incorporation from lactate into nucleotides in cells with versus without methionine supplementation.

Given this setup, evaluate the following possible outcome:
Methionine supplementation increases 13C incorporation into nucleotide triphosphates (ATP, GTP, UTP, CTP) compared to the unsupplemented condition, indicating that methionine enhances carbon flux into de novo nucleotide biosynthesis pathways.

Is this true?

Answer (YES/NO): NO